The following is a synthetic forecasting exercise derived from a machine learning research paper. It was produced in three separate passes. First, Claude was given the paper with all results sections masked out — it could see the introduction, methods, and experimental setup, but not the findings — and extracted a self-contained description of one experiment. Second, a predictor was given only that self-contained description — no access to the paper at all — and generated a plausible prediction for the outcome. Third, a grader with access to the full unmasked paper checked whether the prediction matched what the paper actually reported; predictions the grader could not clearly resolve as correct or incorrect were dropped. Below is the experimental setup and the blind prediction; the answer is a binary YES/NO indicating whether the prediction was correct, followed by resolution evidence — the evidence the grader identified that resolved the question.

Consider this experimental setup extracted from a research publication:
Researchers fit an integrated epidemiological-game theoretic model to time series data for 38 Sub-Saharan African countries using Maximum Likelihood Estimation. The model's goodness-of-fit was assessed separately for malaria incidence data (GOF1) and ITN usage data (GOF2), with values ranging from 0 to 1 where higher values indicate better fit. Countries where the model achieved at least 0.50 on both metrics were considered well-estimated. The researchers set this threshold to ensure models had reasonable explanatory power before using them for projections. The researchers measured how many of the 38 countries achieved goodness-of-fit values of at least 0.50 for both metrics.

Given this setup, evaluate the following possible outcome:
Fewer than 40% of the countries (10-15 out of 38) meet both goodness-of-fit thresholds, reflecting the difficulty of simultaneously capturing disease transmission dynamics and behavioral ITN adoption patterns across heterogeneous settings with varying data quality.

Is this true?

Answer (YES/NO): NO